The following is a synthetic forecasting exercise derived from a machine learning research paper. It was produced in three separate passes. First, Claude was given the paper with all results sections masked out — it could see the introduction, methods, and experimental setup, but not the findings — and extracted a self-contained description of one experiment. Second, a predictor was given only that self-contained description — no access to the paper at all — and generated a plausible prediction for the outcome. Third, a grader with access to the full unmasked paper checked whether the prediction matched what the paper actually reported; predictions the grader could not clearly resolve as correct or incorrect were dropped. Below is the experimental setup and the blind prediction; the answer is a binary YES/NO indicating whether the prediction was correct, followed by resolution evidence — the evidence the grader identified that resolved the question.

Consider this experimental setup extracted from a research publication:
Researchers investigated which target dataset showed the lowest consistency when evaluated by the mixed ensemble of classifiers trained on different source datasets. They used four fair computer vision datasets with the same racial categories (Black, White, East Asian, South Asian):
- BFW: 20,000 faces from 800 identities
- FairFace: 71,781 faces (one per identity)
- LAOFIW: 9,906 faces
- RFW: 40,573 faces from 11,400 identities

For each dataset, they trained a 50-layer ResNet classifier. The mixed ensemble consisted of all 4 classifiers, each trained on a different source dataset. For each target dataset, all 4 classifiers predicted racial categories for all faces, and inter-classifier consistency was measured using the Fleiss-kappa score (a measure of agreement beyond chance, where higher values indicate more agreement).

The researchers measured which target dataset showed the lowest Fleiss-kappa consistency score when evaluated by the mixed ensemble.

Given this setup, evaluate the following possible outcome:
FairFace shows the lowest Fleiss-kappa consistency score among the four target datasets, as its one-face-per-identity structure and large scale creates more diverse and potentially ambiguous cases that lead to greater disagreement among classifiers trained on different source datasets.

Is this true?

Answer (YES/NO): YES